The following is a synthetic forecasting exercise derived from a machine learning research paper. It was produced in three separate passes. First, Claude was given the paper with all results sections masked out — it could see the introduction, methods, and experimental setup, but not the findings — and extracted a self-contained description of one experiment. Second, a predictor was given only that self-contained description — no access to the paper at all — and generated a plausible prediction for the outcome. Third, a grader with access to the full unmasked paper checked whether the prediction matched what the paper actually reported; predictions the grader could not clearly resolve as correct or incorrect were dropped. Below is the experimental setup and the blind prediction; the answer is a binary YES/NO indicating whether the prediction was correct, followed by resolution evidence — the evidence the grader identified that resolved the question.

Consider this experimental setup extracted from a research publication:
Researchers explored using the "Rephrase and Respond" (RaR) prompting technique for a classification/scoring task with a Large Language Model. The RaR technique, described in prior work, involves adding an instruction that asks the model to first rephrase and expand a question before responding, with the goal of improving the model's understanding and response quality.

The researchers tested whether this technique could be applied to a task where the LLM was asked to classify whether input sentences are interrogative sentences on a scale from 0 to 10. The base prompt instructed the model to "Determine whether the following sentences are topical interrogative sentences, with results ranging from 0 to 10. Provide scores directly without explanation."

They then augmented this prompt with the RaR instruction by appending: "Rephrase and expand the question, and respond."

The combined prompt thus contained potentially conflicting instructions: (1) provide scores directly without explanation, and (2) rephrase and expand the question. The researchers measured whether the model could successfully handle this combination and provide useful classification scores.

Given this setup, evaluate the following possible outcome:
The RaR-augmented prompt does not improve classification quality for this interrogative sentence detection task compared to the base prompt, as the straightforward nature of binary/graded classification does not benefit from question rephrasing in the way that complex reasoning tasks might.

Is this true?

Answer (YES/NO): YES